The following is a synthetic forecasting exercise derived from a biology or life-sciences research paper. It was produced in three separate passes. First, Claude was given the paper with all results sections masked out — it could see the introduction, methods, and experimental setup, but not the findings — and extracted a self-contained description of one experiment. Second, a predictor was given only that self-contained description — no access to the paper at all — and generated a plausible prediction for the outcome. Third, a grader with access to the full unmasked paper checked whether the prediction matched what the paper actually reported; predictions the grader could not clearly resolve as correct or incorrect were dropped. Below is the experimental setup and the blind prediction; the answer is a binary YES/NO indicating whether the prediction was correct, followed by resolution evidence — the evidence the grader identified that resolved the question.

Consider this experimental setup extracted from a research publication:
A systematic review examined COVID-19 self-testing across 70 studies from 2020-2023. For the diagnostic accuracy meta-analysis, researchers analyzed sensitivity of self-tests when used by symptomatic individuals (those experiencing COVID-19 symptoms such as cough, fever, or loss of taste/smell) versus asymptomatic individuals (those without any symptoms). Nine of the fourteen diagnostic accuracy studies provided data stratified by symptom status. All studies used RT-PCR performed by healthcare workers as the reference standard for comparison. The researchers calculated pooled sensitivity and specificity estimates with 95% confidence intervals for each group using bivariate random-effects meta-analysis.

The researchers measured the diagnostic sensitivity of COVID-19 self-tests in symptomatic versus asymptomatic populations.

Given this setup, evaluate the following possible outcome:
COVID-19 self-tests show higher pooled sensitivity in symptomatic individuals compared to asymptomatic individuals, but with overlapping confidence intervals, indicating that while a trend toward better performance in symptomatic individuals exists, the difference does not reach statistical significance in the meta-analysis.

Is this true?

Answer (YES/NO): NO